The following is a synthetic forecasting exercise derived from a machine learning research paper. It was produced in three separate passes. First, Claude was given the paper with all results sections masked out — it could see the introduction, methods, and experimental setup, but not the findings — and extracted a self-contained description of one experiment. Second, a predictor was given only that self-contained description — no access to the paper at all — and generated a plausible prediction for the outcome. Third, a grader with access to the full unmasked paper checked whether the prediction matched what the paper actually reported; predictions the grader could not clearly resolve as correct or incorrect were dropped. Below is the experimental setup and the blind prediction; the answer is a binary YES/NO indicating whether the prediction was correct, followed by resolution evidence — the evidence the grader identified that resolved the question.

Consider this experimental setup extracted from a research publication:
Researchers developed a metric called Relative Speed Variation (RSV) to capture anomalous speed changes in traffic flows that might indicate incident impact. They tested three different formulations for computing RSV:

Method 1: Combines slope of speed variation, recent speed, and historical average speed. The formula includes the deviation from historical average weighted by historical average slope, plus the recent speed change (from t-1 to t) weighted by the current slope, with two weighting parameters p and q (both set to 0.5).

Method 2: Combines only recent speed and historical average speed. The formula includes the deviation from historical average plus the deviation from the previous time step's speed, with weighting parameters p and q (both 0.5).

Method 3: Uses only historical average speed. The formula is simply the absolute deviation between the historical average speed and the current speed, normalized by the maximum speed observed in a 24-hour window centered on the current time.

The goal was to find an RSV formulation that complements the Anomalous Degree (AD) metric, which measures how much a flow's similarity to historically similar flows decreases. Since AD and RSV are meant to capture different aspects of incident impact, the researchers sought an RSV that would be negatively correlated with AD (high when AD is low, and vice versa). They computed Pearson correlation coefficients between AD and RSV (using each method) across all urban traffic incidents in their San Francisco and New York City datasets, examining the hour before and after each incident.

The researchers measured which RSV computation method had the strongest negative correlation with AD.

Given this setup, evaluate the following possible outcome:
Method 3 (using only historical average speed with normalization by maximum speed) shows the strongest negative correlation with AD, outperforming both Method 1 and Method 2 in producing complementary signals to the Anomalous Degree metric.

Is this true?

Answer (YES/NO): YES